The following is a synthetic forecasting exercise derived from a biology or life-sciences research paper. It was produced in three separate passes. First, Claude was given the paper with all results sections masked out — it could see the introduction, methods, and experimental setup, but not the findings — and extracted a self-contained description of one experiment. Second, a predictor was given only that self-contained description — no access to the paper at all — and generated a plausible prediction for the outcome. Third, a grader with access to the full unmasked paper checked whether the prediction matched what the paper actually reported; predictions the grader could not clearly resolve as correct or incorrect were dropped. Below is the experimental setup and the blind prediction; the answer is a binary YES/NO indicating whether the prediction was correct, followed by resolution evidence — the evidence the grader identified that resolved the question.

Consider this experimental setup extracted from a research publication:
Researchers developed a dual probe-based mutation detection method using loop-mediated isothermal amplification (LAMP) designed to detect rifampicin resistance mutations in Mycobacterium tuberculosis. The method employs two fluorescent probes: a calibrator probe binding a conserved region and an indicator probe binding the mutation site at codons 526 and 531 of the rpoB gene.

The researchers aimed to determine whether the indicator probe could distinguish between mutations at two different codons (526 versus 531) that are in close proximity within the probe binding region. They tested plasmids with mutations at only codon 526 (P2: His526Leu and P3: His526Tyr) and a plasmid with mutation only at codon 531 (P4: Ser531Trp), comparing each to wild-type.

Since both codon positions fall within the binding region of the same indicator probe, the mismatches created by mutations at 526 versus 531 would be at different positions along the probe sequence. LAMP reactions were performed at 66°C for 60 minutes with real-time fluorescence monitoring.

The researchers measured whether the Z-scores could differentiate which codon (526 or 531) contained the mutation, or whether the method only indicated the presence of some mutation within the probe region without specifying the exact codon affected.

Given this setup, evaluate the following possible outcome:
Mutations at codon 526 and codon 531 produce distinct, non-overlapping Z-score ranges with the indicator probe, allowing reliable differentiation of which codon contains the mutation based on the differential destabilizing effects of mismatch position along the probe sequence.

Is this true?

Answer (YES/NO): NO